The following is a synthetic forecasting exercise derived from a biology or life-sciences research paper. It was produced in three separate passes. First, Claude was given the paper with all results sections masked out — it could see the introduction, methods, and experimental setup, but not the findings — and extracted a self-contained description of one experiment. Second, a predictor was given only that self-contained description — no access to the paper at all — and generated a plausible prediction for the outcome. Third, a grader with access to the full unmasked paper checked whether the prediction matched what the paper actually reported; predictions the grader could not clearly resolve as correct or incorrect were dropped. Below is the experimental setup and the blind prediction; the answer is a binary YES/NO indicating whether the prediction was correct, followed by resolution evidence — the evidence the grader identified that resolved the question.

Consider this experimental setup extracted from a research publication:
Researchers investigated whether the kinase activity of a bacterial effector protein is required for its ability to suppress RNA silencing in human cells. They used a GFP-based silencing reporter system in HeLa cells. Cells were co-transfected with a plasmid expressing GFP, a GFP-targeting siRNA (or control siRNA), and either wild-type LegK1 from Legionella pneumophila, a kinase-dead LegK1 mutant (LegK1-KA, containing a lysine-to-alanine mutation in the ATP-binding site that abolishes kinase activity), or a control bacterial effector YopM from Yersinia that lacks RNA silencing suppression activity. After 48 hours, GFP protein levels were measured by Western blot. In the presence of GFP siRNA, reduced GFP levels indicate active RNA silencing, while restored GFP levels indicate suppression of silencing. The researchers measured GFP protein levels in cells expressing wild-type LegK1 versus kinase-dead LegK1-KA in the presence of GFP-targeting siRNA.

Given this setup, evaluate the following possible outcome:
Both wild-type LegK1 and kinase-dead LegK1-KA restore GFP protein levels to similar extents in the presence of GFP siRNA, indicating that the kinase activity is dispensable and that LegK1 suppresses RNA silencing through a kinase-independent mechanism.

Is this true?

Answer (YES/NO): NO